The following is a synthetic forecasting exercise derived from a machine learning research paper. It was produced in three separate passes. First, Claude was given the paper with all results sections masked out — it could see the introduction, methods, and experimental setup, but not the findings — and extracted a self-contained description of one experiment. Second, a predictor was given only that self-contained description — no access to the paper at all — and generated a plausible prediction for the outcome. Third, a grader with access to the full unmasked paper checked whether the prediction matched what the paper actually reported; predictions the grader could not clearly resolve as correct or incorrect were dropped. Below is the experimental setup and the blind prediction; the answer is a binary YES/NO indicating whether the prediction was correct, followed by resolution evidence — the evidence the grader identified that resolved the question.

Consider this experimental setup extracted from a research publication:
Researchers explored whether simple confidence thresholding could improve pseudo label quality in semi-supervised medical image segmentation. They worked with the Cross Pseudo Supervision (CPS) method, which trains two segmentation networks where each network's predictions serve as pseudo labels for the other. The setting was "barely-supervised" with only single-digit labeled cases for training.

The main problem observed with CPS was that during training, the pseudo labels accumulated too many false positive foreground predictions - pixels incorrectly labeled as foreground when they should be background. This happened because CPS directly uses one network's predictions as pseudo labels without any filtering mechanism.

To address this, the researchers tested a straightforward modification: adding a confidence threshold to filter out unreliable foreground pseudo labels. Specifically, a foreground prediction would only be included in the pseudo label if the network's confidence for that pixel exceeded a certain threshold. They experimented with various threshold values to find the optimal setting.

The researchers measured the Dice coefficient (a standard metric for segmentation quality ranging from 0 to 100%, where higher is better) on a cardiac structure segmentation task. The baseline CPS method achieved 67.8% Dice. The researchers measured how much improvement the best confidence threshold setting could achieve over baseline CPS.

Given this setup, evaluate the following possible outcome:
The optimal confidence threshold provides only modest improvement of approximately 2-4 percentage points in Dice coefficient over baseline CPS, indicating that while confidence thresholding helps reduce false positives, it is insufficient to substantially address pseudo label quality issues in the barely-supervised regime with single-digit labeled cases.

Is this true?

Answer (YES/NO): NO